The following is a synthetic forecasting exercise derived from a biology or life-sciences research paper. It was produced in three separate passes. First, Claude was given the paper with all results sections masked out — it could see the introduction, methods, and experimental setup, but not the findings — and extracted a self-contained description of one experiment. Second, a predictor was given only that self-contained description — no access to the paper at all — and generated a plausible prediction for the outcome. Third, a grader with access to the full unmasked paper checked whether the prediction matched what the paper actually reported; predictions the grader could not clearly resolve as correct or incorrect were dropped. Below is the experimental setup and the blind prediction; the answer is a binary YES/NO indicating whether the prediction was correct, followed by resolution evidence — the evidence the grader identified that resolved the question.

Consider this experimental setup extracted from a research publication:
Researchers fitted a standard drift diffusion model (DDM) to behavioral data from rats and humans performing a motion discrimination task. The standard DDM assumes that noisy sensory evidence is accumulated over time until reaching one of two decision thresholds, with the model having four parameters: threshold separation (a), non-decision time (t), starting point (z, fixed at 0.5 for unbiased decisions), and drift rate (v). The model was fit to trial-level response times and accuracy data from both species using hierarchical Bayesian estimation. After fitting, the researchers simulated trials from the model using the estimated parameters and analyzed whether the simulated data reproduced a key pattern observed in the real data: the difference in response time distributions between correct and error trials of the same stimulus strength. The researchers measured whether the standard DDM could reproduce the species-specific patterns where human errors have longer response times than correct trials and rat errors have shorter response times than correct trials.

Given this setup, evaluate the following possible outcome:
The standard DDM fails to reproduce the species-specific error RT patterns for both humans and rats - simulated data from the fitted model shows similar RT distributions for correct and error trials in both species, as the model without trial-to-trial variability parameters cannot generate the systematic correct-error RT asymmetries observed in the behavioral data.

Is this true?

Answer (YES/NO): YES